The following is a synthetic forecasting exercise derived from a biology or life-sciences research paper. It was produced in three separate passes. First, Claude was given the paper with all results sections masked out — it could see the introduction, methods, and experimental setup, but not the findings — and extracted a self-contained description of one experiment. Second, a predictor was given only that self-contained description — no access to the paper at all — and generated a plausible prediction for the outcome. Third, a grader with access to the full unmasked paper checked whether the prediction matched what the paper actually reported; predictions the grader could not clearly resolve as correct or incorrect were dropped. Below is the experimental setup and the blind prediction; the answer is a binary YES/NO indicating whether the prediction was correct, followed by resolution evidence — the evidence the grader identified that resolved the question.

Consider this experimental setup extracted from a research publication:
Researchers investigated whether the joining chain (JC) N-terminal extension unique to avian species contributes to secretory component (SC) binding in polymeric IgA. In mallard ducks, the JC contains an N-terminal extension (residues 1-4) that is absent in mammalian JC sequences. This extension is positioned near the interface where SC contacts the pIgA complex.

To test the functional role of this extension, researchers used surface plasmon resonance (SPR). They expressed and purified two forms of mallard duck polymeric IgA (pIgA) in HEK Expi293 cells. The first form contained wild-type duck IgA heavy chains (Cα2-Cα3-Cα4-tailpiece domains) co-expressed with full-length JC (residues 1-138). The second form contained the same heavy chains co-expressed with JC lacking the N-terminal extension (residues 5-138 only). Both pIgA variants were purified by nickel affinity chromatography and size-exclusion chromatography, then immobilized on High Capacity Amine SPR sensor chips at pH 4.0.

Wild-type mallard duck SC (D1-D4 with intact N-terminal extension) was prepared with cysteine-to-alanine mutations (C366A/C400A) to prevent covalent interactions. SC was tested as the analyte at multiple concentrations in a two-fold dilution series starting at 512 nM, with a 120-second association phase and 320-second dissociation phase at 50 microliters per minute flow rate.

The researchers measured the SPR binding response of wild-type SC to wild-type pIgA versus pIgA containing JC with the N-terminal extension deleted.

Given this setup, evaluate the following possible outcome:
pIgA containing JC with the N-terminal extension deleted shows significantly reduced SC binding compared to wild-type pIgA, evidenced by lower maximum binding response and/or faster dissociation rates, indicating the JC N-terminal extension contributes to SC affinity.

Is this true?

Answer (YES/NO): NO